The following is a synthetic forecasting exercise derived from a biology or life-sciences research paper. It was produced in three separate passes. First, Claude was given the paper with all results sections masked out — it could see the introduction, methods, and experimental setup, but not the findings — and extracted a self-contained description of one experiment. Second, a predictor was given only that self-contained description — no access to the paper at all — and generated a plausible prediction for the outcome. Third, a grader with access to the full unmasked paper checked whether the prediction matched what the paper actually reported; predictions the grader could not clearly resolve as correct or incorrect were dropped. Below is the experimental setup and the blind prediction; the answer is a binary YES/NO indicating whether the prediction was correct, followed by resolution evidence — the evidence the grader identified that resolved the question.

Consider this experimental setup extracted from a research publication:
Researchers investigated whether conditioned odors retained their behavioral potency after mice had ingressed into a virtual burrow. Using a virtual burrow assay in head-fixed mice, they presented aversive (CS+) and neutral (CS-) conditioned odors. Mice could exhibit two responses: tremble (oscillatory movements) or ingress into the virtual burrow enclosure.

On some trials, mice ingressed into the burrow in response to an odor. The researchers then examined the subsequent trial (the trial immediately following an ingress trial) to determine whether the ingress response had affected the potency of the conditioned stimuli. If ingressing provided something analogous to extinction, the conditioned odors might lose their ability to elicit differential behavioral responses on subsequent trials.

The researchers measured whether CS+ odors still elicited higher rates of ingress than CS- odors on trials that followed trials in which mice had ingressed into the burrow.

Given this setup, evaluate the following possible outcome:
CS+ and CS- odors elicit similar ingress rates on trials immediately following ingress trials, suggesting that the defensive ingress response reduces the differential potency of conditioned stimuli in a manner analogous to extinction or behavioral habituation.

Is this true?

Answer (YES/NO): NO